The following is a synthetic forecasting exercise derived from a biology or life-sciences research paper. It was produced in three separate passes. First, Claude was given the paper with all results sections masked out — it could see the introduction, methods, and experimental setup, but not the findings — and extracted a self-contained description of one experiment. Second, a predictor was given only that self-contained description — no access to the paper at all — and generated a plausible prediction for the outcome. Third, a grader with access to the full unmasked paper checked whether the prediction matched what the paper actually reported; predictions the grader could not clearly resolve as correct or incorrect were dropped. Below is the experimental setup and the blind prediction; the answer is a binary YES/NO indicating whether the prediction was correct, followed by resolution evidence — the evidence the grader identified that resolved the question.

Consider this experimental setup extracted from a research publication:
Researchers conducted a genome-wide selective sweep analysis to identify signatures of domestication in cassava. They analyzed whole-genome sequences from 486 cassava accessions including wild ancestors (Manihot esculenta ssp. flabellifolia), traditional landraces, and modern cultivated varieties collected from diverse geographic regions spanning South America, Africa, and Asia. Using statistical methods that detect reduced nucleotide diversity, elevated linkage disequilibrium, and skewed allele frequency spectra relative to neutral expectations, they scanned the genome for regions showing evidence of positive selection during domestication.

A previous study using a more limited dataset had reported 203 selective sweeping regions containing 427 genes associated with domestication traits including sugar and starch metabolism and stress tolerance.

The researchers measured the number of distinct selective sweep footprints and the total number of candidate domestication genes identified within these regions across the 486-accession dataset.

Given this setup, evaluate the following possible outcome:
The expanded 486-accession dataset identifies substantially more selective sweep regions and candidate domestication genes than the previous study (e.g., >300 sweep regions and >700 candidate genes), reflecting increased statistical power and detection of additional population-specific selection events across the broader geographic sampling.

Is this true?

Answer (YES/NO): NO